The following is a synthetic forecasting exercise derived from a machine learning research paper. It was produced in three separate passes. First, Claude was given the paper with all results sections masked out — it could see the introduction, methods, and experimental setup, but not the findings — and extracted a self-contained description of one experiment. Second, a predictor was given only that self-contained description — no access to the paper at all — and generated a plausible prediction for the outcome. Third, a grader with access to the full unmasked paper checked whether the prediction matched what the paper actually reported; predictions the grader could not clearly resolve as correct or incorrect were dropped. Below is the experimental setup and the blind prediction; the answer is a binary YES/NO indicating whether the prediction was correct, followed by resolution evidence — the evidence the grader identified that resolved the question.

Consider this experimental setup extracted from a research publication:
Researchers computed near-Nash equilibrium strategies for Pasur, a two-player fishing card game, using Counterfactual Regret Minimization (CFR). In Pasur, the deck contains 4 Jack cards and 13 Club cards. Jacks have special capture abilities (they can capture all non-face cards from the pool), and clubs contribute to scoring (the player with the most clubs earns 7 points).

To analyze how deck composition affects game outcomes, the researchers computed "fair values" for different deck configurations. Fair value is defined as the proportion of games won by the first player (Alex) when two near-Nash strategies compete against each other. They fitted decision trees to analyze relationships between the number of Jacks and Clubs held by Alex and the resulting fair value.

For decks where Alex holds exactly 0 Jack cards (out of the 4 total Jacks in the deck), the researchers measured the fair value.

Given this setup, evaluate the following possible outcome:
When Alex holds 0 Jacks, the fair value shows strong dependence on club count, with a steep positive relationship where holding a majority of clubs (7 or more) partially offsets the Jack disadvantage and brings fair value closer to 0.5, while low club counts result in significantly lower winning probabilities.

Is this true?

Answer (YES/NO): YES